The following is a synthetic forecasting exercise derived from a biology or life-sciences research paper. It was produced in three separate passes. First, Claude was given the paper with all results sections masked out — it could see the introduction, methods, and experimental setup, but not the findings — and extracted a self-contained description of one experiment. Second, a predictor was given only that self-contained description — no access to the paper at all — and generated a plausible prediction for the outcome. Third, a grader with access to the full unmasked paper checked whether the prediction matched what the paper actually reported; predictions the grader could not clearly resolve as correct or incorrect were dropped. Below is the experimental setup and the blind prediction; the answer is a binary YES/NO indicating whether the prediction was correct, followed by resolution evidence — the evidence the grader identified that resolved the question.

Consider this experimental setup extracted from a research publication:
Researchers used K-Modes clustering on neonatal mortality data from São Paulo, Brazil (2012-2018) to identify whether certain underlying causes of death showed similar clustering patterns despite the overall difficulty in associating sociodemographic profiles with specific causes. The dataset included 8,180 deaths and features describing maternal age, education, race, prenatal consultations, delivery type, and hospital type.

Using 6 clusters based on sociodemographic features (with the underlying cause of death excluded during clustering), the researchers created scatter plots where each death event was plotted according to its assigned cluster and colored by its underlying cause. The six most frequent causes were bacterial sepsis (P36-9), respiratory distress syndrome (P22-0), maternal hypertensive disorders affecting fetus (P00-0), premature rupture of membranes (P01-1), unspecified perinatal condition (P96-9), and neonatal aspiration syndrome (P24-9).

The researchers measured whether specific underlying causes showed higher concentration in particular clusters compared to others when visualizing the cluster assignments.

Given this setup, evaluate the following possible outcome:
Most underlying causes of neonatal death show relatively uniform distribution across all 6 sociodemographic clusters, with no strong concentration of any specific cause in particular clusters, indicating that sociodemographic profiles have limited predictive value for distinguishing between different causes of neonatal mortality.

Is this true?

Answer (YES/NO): NO